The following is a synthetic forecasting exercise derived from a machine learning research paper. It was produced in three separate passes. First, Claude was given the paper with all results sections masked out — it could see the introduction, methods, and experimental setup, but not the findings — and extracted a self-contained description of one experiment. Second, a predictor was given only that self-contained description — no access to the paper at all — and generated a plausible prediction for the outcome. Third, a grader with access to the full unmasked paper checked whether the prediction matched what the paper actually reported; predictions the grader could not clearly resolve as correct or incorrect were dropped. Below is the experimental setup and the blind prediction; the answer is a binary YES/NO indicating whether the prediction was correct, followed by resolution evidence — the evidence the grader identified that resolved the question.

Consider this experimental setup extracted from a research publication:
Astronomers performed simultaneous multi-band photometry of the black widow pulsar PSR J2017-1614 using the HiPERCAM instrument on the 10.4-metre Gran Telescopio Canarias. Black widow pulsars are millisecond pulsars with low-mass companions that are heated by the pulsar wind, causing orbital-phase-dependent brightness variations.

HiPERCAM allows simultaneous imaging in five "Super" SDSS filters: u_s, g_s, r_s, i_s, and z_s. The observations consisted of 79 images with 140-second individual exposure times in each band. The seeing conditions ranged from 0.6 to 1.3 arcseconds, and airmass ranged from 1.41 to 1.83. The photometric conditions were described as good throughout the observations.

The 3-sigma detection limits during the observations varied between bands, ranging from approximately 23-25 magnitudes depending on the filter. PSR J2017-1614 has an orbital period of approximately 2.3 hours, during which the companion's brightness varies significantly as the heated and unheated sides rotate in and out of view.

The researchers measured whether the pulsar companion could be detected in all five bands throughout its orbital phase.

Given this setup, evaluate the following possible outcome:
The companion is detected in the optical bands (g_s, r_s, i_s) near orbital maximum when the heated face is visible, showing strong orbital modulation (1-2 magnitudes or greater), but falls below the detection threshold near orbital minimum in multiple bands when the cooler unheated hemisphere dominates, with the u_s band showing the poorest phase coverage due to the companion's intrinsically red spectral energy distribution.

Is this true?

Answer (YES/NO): YES